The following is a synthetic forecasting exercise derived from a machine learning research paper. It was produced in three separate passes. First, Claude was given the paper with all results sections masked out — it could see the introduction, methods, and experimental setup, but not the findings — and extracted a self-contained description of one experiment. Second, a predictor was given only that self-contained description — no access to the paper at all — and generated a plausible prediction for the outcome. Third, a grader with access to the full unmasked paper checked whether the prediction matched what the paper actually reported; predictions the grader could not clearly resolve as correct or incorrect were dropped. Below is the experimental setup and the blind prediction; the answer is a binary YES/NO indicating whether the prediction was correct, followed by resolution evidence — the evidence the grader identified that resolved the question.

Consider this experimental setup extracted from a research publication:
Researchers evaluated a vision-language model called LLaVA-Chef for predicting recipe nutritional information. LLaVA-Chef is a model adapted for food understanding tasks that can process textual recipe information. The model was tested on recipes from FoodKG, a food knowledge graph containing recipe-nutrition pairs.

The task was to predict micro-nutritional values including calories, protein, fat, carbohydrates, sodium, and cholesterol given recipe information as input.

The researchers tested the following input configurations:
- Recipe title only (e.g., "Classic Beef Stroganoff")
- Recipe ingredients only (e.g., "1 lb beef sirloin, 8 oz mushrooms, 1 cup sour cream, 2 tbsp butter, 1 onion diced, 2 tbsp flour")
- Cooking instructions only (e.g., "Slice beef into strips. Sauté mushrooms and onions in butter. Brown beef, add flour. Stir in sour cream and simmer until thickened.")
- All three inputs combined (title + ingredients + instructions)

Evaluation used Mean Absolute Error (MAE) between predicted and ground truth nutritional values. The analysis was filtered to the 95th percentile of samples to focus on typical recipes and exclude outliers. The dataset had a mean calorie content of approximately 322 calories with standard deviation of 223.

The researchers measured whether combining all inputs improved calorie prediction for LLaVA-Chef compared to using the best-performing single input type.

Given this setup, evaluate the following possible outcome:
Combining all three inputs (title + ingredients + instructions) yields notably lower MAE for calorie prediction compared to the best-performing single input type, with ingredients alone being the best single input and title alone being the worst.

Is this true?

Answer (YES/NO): NO